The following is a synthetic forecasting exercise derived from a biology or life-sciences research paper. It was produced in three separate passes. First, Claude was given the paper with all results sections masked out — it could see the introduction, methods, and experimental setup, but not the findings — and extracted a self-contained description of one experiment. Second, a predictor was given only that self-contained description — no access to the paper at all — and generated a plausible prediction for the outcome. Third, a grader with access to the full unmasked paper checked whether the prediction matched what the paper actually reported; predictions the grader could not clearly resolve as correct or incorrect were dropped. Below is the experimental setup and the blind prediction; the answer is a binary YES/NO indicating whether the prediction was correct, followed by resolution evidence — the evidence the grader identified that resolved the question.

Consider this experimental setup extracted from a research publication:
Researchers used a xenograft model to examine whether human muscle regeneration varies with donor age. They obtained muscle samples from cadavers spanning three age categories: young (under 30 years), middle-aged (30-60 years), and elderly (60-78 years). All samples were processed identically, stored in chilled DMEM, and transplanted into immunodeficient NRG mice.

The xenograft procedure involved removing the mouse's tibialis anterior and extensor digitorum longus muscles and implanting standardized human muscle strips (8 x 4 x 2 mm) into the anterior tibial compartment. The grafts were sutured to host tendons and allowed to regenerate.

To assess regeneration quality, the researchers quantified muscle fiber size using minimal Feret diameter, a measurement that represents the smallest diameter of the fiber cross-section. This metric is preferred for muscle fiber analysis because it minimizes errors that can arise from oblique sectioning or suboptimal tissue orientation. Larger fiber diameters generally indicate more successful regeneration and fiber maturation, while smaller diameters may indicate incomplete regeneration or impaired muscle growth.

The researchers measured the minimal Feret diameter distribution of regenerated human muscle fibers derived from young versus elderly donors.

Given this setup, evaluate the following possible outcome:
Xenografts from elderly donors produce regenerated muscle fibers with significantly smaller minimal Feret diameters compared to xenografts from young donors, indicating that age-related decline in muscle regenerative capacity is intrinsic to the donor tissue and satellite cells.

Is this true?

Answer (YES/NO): NO